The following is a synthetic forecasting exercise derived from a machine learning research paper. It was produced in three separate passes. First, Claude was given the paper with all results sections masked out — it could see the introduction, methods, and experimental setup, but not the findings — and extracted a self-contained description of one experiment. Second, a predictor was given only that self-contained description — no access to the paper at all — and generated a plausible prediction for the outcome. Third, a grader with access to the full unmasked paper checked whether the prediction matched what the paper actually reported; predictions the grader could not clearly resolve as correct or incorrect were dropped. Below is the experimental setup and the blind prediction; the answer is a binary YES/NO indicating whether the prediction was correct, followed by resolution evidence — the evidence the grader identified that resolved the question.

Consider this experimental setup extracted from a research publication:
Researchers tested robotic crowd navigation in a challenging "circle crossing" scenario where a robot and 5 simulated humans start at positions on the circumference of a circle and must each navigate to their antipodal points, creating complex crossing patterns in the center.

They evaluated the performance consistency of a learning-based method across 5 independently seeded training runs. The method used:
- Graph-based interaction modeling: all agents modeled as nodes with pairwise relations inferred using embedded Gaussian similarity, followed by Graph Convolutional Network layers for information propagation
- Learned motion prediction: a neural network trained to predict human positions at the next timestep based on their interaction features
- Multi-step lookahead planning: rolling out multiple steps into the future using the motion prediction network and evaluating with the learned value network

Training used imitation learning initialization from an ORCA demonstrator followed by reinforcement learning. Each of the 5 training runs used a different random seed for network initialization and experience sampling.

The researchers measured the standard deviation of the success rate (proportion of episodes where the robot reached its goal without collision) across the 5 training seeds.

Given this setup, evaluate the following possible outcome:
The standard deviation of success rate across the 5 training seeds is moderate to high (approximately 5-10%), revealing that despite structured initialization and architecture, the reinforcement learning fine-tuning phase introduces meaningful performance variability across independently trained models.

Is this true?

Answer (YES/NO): NO